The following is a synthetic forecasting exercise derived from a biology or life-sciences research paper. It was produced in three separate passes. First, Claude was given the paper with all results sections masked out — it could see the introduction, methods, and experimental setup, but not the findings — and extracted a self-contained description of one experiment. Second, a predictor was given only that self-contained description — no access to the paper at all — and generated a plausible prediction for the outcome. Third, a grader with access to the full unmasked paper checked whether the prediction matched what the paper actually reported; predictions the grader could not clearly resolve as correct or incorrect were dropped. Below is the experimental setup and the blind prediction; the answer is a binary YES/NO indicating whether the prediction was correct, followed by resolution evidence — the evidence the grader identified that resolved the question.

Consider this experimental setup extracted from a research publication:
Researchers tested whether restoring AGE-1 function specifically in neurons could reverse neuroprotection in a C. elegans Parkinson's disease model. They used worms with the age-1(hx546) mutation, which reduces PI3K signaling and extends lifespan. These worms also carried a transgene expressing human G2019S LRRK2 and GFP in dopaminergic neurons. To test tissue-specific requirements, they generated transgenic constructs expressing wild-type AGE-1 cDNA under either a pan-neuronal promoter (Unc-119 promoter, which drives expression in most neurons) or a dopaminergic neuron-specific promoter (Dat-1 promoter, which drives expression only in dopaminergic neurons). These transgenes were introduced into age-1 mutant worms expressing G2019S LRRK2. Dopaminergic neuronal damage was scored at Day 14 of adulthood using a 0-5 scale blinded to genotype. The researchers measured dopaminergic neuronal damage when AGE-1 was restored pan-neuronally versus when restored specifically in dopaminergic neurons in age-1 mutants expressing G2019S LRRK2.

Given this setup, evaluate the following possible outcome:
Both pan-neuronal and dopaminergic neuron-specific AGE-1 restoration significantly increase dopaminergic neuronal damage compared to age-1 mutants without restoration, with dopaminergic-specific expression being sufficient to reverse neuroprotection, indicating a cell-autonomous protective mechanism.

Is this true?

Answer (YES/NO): NO